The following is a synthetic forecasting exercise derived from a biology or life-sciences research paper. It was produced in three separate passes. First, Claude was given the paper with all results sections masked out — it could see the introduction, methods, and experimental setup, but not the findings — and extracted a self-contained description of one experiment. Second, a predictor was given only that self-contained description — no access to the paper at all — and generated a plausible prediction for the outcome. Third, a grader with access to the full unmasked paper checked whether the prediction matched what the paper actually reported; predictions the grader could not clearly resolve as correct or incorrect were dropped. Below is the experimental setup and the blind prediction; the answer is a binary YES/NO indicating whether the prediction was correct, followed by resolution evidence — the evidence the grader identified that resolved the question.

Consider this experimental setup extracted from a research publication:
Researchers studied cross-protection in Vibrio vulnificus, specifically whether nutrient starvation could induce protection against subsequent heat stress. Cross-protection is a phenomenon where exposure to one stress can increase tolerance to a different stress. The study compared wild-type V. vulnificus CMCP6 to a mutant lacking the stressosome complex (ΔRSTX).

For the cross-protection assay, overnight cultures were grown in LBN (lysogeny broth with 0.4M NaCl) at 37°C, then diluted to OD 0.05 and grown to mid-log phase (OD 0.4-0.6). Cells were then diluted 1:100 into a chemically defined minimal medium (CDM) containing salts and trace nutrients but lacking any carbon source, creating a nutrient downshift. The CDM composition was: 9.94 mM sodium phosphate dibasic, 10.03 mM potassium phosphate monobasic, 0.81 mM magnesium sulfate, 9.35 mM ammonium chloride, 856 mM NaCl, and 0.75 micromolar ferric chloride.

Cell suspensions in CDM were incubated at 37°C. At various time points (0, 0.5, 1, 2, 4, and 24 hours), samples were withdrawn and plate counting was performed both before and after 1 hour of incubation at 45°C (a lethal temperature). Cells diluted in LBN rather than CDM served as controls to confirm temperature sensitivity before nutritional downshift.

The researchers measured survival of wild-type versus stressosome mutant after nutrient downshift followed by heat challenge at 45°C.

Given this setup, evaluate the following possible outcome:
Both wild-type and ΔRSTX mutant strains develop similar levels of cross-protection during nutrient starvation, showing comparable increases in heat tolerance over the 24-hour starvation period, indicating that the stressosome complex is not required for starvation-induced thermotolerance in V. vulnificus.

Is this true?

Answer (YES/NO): YES